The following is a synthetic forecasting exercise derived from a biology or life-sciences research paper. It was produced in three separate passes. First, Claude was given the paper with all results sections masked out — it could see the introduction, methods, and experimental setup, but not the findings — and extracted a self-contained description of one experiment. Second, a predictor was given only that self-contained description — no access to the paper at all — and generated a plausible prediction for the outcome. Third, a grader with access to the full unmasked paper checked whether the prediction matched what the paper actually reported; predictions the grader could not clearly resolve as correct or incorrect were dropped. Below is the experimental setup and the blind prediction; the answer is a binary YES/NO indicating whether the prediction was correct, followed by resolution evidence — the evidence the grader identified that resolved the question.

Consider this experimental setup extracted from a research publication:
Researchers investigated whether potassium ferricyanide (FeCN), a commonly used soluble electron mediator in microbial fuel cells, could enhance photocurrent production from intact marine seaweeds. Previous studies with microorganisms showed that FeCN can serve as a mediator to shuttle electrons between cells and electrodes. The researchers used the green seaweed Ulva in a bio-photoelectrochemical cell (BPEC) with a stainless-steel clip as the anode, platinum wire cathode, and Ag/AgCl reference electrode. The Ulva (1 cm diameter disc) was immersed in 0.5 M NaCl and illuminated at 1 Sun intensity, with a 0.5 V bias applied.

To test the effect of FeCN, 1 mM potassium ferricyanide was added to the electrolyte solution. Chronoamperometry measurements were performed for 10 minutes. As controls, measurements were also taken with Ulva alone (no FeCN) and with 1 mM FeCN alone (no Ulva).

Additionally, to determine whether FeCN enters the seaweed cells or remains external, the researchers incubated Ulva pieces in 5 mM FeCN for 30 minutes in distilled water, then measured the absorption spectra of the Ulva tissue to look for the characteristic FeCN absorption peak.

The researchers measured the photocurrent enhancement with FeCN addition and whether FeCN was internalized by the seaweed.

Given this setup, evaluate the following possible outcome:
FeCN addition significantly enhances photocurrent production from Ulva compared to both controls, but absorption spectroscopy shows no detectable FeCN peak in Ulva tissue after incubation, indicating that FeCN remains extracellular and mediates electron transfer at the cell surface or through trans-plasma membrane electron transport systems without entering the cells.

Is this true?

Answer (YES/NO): YES